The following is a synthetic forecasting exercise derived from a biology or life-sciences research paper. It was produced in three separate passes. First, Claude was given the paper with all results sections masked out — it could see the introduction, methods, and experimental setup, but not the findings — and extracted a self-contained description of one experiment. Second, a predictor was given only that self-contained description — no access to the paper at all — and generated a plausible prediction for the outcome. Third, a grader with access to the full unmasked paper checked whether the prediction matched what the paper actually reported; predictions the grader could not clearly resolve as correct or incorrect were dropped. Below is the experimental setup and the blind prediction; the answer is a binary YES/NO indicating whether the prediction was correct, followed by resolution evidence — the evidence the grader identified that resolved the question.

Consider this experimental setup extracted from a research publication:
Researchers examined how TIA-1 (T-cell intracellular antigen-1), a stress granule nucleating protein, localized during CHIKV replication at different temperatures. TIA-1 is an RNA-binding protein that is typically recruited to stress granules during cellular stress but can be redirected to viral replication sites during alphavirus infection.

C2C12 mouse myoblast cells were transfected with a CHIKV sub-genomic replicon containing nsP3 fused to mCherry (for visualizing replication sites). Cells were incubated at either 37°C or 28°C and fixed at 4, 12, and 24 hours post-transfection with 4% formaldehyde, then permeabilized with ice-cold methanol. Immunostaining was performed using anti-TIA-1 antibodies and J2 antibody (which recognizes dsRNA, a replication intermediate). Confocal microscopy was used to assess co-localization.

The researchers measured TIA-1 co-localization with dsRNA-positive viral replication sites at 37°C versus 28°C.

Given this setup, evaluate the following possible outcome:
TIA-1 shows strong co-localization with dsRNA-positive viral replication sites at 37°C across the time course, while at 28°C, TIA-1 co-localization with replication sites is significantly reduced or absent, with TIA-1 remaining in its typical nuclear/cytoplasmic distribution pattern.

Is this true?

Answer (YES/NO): NO